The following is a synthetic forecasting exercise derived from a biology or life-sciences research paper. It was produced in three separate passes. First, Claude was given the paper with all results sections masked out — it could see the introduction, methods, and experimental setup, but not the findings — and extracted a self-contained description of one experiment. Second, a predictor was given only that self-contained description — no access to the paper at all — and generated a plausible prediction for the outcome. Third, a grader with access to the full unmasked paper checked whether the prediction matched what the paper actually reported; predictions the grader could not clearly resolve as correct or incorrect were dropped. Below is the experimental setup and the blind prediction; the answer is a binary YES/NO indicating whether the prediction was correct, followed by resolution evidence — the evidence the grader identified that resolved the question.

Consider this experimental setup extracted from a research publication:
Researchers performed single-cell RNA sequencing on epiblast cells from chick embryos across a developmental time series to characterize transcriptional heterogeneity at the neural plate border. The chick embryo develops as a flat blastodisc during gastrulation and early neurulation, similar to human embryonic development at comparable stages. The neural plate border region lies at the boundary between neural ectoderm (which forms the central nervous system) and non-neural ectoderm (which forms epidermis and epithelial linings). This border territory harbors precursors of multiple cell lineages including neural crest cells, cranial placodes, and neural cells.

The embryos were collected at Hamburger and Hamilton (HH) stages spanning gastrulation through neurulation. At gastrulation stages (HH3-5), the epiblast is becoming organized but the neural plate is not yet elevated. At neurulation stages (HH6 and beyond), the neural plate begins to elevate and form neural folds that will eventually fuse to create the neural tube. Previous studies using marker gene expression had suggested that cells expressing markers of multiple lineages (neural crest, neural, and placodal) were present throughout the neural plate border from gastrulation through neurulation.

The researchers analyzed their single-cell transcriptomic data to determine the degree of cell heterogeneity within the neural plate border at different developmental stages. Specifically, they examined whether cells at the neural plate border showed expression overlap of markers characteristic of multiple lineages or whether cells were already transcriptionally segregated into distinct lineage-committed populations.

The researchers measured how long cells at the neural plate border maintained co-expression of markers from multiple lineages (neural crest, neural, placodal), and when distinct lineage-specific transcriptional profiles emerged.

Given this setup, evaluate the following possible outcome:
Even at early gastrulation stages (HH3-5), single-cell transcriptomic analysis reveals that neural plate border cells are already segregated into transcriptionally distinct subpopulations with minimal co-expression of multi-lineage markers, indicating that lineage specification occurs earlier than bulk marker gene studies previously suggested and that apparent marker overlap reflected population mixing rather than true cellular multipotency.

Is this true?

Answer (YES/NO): NO